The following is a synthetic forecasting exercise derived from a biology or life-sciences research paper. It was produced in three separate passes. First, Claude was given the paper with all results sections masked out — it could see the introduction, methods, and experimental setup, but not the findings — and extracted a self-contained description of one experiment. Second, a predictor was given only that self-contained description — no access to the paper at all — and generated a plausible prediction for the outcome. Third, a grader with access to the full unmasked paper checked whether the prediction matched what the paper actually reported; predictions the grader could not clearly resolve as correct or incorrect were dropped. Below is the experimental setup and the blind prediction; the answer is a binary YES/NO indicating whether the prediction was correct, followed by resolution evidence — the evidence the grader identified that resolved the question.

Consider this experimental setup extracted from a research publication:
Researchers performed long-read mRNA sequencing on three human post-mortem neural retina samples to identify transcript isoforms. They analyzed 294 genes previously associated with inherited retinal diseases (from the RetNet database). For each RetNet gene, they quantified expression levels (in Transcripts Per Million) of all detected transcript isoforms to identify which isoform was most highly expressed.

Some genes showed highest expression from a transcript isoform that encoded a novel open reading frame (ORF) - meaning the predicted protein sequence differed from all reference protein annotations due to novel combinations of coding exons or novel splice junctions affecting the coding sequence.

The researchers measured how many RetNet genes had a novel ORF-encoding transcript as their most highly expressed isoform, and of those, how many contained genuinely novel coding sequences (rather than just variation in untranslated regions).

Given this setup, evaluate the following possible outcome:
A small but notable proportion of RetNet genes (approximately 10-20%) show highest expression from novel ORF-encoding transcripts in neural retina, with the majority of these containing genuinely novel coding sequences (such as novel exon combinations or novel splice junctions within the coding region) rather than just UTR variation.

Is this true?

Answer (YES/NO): NO